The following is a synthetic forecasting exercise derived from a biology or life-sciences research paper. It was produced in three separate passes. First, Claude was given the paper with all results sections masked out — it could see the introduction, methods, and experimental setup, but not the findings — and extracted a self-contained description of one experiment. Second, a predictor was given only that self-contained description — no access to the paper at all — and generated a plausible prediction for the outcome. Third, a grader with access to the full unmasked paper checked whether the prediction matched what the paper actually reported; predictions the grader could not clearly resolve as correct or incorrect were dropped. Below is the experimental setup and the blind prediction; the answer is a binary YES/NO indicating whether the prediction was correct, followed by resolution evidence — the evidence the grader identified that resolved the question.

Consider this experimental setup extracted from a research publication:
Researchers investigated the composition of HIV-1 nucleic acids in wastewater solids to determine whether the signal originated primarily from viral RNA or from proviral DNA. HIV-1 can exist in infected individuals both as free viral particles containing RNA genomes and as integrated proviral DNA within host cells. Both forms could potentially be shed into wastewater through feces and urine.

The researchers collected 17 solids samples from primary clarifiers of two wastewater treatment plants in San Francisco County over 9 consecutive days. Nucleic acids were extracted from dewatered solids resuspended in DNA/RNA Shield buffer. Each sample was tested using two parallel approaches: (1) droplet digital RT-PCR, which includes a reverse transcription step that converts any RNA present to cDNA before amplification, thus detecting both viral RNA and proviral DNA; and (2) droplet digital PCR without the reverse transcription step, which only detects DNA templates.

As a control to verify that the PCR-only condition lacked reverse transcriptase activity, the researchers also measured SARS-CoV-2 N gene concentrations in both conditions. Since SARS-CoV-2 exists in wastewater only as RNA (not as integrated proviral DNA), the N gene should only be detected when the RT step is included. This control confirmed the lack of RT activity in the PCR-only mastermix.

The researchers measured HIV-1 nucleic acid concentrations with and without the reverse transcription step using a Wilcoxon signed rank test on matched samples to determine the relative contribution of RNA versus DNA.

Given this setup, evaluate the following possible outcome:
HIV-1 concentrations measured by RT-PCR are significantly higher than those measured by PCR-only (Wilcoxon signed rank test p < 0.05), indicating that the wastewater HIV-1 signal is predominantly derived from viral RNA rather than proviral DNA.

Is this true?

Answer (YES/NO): NO